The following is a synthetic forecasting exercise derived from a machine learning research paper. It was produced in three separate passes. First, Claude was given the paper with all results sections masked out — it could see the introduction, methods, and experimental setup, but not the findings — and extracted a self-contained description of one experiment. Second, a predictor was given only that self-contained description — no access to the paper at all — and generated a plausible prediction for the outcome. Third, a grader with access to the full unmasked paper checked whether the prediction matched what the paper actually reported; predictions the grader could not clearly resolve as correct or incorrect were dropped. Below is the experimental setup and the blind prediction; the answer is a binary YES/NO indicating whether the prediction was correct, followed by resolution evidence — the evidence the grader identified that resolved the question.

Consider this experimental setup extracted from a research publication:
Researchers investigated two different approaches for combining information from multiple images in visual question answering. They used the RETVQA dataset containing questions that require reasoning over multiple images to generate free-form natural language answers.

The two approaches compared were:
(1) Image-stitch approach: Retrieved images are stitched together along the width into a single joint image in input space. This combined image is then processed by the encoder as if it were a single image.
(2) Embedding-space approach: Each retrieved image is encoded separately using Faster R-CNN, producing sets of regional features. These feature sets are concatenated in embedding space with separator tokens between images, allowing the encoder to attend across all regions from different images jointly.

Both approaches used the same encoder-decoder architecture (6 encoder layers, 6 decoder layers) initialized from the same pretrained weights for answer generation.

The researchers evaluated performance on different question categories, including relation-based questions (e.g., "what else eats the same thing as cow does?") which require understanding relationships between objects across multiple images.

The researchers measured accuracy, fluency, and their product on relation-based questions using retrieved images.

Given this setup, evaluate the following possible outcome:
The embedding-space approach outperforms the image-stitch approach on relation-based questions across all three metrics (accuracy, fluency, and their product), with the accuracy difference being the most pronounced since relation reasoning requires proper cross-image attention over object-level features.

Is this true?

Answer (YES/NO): YES